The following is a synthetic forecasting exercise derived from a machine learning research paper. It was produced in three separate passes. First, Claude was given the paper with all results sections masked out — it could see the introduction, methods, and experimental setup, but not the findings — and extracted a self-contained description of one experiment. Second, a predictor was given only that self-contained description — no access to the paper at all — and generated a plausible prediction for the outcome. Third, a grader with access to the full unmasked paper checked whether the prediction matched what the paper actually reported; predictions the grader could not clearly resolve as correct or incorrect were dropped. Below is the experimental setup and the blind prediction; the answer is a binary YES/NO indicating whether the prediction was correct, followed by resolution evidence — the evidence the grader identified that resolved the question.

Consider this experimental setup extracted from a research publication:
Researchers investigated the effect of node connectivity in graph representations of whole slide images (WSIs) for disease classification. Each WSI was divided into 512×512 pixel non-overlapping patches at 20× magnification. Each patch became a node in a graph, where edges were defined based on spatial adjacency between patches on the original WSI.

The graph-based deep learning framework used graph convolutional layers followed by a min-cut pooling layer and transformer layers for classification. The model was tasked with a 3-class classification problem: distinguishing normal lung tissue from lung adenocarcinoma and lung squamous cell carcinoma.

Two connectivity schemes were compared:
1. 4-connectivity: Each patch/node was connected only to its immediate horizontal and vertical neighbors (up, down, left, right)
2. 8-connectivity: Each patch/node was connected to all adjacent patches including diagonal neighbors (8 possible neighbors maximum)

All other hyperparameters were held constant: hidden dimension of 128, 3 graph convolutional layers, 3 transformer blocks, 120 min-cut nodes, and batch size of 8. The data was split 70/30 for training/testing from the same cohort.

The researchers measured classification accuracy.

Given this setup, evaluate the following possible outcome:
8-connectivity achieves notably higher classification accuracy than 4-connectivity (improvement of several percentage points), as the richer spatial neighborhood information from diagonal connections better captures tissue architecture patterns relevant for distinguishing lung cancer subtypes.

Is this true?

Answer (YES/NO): YES